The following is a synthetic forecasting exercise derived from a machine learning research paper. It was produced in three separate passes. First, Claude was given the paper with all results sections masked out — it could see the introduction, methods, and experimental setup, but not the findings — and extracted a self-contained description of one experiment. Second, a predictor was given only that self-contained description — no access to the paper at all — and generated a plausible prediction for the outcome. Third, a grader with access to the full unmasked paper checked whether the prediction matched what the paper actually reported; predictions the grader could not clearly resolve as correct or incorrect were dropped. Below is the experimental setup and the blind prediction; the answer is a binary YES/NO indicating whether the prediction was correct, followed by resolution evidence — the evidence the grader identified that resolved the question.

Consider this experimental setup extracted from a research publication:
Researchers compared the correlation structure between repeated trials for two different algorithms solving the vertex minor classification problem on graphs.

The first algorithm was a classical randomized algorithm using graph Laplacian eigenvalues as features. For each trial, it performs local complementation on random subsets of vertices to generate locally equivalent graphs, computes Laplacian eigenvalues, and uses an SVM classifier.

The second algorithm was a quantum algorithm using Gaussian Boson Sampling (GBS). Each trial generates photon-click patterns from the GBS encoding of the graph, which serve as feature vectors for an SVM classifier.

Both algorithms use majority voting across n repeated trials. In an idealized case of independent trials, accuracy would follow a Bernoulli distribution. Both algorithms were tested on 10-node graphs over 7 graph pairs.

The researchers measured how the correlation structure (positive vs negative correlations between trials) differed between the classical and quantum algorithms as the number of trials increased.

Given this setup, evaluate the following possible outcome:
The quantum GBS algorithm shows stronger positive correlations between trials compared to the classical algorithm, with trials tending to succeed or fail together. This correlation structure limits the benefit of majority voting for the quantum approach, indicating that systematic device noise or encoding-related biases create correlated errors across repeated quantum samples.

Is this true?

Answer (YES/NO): NO